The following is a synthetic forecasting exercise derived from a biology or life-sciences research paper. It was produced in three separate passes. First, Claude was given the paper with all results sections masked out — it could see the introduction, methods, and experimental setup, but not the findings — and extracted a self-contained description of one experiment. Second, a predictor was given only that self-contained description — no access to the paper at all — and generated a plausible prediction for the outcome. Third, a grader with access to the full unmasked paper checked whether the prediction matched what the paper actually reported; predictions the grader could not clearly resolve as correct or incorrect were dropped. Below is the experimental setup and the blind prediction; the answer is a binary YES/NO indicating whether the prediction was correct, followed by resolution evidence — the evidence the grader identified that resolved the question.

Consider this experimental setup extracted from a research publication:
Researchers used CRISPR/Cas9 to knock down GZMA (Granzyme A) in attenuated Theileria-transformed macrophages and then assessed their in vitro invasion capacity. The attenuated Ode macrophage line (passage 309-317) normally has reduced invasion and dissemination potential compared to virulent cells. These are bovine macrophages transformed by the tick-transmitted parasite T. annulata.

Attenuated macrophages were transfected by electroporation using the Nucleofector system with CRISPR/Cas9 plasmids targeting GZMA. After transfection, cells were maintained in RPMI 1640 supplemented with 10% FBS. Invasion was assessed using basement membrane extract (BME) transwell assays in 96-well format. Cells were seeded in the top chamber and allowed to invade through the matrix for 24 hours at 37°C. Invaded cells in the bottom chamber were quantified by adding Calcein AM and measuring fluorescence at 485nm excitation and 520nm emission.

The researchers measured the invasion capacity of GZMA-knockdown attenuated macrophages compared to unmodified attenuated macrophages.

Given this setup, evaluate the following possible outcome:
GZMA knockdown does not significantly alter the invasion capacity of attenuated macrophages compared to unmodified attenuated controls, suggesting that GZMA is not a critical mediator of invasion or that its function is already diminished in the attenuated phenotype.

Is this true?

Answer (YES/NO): NO